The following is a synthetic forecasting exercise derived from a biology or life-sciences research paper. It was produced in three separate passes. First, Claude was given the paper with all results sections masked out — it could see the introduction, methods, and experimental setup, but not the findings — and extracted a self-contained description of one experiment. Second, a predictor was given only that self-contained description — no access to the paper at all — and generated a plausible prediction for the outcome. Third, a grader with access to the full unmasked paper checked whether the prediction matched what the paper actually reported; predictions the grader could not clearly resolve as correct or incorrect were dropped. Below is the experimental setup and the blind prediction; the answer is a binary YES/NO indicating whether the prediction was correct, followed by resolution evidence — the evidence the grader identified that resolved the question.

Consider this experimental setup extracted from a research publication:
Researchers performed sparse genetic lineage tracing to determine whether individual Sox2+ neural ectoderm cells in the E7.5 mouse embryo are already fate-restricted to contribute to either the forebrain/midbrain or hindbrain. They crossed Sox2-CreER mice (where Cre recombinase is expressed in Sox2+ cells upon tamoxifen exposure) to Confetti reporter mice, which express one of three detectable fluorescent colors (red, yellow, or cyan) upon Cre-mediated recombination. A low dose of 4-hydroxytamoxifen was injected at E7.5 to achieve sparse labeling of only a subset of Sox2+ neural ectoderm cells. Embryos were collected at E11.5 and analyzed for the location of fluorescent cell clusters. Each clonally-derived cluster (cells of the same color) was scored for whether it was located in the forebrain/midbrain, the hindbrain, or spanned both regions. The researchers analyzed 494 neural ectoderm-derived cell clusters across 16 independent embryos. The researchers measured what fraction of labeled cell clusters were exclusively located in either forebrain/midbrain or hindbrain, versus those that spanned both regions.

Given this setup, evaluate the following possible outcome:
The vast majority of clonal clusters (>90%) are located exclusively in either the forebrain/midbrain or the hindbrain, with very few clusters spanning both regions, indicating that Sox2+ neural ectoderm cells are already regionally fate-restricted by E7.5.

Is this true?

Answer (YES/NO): YES